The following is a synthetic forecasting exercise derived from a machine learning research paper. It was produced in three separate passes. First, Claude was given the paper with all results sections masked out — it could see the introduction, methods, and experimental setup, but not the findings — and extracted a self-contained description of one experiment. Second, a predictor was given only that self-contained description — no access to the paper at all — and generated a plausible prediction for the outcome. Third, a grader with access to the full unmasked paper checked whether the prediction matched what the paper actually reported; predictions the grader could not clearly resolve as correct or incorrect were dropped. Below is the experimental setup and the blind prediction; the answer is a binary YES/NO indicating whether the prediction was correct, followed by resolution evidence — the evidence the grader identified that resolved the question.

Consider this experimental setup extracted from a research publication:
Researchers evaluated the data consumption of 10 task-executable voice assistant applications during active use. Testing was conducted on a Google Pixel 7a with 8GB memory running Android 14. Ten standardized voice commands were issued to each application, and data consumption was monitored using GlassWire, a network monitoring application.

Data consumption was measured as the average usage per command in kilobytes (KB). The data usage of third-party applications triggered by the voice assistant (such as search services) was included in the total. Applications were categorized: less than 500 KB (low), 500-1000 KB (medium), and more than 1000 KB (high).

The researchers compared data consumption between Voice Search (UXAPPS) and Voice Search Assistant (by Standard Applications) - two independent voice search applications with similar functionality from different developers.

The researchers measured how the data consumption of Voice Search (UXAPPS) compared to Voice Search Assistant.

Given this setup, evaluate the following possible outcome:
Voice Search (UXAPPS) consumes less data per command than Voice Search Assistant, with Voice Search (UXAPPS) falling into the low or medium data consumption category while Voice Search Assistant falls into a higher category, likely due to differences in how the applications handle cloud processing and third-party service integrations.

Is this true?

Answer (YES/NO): YES